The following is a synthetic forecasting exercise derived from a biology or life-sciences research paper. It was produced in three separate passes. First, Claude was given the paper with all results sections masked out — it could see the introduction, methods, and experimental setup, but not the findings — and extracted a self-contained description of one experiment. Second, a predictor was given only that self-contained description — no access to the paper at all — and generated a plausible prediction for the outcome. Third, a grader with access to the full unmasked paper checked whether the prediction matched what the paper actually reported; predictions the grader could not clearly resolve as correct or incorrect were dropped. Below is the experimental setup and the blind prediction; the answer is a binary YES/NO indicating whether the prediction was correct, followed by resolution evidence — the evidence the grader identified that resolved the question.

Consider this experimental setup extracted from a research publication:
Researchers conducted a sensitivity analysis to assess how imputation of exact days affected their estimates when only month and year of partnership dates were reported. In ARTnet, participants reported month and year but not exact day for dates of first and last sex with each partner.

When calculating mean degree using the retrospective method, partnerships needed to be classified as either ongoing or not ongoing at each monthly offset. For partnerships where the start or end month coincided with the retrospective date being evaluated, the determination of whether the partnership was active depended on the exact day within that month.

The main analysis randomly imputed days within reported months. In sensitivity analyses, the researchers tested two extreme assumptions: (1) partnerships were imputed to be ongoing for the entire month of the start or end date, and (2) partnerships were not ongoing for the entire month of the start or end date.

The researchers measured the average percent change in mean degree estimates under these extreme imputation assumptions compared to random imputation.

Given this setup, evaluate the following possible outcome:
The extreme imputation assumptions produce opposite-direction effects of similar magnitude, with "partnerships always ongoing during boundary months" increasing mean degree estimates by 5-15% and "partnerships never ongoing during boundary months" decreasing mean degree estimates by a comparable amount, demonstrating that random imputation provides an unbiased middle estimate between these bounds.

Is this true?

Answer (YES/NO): NO